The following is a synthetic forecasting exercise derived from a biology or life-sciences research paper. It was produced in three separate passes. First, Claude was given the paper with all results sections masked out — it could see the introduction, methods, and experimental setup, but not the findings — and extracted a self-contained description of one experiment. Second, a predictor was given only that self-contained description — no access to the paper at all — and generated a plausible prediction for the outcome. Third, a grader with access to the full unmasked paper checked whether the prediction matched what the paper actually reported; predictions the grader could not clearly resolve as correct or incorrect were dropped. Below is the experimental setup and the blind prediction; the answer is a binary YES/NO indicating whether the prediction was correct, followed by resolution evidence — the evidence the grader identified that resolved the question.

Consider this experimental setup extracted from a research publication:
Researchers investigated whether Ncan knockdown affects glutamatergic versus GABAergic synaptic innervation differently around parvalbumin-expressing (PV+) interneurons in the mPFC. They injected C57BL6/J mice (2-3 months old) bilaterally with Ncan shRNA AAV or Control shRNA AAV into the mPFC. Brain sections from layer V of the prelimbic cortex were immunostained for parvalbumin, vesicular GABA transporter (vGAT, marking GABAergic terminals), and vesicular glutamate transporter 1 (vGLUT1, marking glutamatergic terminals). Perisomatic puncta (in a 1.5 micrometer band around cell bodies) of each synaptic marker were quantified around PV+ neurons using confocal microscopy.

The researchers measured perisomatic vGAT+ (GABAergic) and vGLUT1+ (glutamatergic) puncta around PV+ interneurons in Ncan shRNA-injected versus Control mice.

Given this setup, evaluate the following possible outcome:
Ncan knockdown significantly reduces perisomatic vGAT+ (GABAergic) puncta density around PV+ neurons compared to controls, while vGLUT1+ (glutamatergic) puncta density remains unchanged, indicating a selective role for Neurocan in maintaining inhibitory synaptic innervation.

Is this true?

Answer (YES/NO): NO